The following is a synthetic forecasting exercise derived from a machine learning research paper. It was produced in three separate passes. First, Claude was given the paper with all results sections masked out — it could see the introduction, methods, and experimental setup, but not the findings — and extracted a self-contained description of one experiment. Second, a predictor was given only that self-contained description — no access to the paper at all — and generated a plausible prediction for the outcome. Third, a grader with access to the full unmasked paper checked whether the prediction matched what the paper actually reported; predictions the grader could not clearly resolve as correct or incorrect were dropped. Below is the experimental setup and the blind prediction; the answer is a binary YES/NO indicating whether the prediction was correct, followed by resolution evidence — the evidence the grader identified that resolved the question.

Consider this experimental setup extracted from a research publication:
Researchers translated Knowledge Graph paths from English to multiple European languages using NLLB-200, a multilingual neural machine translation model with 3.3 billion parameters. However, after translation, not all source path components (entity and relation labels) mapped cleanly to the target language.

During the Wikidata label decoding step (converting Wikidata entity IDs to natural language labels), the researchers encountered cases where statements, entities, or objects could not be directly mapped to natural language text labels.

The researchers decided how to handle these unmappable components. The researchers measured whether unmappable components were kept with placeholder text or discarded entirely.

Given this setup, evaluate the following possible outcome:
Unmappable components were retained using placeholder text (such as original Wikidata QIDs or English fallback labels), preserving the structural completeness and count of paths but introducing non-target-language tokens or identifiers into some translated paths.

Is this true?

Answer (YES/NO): NO